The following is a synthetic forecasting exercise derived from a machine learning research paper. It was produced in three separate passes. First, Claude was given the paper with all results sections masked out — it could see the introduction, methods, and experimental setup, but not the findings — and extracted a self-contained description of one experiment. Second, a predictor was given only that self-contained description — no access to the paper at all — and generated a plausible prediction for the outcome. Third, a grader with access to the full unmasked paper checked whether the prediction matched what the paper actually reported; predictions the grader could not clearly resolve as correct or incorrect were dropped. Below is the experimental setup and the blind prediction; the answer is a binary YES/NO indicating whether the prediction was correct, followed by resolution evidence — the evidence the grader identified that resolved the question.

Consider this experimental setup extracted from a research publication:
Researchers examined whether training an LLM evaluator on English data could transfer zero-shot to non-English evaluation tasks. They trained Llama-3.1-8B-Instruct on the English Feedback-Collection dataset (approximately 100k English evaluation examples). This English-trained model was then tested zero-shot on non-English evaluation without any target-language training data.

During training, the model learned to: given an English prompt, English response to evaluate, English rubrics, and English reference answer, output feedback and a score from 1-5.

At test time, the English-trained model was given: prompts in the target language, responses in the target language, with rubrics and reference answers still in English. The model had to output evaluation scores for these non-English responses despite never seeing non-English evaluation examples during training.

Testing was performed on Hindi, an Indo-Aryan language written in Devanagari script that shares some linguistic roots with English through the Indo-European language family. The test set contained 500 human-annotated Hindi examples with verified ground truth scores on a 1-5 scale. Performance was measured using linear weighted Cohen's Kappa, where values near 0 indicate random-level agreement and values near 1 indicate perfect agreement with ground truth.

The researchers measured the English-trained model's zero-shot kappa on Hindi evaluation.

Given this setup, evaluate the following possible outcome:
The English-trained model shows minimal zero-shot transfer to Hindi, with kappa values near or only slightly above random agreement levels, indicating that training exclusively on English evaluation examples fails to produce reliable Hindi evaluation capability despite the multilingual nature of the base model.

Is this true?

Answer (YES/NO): YES